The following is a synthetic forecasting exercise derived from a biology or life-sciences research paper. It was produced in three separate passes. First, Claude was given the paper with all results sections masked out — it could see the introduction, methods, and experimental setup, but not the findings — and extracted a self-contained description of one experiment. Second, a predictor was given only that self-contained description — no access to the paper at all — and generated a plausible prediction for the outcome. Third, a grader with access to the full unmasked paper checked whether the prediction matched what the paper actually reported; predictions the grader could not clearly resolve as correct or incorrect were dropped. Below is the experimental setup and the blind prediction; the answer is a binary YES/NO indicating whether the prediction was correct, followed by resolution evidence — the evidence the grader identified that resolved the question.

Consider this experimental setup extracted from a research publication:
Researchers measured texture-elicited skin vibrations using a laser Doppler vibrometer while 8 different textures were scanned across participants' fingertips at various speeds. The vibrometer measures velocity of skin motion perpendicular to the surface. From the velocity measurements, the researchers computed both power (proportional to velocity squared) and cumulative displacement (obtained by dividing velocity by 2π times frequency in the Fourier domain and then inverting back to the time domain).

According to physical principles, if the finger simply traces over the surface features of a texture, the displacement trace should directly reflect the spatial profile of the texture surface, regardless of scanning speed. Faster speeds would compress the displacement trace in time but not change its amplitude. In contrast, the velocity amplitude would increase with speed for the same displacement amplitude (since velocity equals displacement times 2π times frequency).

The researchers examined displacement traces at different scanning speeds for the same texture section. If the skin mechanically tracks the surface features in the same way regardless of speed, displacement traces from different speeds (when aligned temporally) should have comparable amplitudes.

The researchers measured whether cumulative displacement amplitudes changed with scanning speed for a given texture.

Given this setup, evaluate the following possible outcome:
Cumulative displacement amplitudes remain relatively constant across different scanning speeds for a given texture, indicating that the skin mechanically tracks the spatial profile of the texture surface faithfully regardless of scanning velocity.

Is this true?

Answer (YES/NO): YES